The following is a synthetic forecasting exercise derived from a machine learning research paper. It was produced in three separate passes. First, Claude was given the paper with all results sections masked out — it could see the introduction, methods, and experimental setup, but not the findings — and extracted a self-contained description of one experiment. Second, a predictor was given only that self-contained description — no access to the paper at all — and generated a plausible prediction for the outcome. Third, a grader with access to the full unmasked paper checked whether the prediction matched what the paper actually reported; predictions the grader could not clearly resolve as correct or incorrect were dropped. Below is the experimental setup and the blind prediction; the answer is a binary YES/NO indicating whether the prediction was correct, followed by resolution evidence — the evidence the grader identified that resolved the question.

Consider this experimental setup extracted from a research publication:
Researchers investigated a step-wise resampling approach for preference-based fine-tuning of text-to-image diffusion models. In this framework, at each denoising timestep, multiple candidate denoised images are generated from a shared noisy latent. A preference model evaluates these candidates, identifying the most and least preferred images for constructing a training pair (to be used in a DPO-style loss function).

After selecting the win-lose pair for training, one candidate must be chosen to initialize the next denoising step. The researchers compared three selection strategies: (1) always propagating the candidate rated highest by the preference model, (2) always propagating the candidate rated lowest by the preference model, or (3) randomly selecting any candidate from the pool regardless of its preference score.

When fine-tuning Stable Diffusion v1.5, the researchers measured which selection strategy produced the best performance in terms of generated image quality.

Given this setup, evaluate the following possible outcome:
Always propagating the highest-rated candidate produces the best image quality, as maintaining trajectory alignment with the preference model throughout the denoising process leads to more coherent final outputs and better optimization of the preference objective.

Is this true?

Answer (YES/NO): NO